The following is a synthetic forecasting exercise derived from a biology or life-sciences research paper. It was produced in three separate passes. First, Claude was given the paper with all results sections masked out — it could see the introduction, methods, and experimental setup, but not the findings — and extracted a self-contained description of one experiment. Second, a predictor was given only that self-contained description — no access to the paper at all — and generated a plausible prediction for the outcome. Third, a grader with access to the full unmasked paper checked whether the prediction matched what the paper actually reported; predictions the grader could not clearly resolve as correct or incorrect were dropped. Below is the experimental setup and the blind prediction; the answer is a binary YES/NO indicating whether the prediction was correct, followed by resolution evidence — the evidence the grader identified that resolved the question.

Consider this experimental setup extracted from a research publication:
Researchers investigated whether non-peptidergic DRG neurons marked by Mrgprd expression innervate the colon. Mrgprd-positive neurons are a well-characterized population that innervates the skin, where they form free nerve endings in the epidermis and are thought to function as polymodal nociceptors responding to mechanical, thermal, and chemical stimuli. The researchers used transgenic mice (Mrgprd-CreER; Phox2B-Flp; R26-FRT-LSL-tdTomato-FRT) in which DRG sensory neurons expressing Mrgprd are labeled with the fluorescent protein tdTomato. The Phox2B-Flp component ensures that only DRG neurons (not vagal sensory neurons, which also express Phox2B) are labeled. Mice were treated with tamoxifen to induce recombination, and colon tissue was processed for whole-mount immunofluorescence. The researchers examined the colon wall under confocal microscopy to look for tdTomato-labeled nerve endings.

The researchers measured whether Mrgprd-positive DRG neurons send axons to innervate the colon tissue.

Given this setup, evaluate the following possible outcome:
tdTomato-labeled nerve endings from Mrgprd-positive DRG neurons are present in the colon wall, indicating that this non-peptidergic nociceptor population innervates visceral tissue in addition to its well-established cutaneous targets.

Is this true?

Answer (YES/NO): NO